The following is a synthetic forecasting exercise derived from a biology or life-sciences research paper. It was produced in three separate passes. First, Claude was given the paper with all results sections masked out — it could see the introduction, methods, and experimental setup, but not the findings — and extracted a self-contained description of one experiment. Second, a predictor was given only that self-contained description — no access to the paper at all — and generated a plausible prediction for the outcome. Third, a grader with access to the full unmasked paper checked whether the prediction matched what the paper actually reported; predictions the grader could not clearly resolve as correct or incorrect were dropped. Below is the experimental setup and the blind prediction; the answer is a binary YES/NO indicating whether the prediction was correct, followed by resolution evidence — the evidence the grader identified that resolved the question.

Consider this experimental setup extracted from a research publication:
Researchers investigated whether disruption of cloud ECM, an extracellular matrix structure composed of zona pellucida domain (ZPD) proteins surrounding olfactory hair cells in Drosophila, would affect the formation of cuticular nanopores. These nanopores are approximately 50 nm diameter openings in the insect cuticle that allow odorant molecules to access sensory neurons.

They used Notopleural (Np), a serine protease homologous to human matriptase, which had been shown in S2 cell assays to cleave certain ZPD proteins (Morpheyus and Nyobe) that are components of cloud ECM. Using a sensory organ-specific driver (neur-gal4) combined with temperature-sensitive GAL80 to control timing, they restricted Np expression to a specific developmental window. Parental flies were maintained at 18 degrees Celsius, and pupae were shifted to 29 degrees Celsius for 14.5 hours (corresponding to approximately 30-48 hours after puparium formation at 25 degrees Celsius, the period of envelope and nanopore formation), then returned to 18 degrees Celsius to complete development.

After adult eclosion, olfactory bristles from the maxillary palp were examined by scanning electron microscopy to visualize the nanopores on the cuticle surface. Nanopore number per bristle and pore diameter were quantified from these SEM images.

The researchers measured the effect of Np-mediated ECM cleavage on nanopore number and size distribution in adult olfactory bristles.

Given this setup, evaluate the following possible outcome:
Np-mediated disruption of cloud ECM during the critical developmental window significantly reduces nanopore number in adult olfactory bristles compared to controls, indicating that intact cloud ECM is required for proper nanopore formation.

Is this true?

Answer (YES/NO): YES